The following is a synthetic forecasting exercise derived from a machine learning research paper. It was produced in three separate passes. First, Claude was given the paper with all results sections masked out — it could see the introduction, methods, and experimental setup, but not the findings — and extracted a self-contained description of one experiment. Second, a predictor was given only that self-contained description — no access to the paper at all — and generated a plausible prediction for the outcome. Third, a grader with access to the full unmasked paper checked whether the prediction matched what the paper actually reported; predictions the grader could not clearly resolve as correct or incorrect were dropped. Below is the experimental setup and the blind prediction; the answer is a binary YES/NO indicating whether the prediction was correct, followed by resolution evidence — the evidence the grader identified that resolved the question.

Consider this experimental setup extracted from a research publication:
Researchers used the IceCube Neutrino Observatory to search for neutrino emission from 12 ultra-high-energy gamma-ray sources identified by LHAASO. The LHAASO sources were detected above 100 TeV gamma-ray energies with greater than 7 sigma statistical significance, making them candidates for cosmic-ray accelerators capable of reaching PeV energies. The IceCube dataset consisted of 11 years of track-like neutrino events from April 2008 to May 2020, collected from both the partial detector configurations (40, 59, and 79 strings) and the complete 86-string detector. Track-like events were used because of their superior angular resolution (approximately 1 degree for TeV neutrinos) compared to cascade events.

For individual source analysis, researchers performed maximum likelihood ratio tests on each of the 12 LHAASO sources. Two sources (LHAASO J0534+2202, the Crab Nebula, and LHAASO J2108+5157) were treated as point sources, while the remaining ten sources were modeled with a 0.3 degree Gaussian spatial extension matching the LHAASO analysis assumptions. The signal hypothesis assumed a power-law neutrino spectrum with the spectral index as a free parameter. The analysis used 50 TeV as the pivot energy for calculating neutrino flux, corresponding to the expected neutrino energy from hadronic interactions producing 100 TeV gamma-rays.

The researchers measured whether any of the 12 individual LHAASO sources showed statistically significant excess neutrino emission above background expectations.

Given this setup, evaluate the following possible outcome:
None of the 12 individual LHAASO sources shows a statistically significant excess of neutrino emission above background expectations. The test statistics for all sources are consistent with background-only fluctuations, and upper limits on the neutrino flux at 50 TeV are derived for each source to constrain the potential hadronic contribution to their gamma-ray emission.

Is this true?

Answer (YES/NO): YES